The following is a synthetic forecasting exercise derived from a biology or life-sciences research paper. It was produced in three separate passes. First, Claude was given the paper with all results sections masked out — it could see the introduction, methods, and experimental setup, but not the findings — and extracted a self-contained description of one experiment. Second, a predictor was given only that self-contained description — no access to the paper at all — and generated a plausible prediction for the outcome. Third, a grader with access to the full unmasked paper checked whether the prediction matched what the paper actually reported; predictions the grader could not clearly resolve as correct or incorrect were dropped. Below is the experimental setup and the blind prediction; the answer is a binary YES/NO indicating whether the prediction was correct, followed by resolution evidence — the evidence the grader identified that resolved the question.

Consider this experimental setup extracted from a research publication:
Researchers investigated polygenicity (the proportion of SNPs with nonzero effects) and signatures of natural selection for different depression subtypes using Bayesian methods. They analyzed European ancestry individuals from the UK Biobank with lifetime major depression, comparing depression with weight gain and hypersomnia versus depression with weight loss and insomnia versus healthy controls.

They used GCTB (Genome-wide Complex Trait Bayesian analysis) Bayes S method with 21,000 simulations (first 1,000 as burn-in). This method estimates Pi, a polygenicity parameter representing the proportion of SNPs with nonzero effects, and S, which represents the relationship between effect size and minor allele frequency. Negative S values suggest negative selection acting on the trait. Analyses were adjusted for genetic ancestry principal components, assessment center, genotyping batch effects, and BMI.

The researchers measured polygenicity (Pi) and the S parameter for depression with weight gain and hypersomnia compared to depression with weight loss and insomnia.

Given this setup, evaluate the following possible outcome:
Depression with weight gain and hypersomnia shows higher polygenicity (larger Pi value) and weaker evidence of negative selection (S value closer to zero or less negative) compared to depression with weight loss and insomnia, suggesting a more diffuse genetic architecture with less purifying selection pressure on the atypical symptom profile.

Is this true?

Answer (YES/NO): NO